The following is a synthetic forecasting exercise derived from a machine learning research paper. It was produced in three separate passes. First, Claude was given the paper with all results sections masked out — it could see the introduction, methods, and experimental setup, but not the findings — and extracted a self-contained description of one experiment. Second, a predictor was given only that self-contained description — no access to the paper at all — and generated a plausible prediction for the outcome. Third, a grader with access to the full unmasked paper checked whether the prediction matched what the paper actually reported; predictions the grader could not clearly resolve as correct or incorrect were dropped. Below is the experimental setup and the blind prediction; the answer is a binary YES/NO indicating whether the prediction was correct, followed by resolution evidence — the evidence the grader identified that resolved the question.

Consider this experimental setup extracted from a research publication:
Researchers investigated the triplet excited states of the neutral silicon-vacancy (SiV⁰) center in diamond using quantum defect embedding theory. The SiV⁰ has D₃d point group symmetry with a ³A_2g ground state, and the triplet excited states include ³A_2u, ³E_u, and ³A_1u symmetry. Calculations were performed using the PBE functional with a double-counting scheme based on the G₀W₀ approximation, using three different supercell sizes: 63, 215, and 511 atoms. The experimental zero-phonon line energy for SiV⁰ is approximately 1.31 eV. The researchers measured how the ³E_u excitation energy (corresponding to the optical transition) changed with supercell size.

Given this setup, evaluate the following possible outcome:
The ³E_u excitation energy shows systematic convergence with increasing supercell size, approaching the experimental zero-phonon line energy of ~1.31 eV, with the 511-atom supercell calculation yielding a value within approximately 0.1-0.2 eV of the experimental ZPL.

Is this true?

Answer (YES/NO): NO